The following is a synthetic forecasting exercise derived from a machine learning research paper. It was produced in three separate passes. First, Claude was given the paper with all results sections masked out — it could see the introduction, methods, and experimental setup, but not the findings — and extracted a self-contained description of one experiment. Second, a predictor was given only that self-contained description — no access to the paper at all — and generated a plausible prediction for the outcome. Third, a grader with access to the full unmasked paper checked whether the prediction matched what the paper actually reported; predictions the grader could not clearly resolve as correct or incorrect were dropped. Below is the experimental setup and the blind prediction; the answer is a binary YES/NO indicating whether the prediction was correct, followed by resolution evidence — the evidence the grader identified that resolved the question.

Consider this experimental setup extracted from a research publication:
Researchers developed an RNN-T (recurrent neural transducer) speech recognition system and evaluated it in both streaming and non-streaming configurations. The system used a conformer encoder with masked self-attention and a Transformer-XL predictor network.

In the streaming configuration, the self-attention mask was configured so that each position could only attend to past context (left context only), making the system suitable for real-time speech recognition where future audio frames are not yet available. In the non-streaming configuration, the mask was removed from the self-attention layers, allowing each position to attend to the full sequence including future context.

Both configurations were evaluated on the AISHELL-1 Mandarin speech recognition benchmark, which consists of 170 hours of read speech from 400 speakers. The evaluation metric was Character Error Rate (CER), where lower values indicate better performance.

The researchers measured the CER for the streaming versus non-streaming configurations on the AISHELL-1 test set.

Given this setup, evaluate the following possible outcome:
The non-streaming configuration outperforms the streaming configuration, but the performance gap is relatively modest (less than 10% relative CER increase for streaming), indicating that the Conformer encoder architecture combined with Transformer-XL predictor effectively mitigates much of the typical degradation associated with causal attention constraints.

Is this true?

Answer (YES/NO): NO